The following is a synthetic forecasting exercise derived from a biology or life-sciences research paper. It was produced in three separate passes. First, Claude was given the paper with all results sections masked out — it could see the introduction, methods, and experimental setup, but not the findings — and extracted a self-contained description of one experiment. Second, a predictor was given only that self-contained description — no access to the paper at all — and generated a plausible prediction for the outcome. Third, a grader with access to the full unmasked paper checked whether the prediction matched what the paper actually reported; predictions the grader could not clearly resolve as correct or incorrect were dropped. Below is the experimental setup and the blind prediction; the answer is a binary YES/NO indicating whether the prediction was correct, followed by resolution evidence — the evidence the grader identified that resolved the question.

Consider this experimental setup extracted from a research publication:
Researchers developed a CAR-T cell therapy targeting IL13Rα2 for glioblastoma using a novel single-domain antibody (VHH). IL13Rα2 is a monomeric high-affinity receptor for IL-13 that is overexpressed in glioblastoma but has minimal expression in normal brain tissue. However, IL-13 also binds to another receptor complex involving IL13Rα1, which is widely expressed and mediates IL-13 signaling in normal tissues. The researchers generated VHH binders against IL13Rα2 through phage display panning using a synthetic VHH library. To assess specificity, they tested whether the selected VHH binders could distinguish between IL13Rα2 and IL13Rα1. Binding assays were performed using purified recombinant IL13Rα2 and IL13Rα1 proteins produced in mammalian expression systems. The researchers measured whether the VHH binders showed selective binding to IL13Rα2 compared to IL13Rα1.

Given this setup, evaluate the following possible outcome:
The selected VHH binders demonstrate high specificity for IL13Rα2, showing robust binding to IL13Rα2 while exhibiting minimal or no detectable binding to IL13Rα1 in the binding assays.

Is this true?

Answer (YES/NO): YES